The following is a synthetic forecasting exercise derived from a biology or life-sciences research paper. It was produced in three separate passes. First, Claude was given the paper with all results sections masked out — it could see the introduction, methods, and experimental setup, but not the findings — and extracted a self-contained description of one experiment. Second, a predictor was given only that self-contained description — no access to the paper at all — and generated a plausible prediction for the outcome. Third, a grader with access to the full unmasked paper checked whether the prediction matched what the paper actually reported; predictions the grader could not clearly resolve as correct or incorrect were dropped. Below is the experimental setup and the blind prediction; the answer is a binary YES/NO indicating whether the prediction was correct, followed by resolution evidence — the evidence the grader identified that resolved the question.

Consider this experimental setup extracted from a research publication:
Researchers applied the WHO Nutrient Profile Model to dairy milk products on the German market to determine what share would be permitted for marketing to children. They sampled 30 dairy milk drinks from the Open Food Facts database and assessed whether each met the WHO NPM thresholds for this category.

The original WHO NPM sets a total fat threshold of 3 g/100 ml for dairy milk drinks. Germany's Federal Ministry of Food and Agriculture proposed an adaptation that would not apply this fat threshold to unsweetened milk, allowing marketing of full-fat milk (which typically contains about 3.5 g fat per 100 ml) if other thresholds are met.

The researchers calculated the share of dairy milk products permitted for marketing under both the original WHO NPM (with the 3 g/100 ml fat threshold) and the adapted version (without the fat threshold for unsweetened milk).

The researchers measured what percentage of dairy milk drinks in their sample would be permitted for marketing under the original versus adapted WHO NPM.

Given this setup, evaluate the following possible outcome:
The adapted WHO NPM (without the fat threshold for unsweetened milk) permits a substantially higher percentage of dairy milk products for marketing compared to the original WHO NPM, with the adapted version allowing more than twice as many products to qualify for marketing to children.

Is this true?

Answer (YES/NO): YES